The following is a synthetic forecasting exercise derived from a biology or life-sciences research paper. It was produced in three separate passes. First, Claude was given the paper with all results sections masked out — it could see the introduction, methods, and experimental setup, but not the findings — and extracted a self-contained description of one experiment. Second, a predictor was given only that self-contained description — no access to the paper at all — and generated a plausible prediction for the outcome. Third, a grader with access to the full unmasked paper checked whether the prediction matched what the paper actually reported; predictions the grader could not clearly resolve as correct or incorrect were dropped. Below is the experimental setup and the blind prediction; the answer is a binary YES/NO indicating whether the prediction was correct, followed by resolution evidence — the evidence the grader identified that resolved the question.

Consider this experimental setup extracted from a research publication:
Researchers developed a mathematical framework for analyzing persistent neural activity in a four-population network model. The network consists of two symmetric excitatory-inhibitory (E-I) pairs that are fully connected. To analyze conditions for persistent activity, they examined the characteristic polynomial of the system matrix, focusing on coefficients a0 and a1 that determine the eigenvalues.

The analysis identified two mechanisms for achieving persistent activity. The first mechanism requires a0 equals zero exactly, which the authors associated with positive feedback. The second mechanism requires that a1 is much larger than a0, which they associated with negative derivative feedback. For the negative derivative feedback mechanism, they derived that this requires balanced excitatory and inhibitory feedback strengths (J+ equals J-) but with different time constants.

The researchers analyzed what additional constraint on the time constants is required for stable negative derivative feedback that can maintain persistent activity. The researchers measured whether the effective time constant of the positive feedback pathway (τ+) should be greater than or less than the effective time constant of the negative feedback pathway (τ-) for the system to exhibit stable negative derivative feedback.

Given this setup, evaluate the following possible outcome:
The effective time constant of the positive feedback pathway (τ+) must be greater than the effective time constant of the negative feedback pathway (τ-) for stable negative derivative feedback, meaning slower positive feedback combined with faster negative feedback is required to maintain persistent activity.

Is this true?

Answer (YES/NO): YES